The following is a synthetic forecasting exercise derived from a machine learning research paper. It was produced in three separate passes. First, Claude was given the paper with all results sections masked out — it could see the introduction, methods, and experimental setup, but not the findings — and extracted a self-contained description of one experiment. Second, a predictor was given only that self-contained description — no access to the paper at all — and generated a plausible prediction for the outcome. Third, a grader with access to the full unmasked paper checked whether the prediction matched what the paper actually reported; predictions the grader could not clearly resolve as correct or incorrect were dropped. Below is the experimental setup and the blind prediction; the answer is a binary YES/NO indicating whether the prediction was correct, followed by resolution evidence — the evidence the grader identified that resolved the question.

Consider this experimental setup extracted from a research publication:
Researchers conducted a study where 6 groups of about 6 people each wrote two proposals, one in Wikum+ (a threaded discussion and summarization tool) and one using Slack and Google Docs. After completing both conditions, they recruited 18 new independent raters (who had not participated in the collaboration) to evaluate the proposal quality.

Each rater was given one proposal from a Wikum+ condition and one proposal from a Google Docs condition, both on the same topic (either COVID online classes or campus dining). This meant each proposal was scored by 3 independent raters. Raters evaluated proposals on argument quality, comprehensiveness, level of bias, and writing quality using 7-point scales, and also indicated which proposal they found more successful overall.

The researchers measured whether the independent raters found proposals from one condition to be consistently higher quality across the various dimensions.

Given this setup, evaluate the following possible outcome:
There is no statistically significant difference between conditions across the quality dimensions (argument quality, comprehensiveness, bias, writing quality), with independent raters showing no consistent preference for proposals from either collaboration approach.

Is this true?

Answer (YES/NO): YES